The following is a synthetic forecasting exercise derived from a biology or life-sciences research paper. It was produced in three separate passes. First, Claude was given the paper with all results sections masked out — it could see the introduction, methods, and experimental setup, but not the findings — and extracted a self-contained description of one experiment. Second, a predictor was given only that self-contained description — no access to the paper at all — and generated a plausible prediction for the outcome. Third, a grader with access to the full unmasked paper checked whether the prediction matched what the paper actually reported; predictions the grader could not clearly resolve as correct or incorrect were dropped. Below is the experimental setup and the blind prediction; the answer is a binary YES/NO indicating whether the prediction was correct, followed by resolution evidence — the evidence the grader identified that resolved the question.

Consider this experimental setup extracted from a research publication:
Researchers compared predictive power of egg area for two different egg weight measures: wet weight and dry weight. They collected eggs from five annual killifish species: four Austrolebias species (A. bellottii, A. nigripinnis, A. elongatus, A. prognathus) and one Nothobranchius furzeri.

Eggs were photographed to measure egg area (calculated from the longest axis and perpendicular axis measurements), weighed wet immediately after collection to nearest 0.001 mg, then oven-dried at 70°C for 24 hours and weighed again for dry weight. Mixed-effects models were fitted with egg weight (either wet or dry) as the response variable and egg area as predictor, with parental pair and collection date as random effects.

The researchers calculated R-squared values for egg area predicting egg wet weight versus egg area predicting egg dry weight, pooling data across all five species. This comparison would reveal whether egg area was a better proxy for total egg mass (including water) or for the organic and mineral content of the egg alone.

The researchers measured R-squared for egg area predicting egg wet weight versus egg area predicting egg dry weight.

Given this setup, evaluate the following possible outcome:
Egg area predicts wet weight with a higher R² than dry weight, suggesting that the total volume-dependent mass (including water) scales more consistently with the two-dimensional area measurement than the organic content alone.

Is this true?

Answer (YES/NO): YES